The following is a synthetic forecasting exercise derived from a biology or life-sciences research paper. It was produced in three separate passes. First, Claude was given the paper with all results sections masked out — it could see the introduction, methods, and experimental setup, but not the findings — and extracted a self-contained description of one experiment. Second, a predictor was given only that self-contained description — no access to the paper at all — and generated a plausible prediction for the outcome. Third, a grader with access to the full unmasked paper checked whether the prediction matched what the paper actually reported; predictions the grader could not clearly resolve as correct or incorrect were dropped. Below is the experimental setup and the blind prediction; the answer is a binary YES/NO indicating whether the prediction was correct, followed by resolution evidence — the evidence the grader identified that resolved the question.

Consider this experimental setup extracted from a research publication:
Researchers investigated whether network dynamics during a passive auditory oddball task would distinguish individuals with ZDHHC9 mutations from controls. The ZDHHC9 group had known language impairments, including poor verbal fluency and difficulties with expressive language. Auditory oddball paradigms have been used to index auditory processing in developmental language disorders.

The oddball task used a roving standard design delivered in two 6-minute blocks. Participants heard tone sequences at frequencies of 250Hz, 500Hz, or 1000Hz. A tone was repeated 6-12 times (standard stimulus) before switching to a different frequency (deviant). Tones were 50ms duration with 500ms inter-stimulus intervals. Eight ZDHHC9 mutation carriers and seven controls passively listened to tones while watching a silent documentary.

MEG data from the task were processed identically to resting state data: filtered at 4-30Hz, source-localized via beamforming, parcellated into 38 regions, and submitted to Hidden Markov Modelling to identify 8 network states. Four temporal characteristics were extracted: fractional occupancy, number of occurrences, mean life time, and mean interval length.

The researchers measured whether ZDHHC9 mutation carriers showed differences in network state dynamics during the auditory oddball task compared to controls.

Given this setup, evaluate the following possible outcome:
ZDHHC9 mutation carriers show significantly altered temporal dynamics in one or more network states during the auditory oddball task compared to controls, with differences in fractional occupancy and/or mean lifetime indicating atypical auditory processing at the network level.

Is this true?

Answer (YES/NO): NO